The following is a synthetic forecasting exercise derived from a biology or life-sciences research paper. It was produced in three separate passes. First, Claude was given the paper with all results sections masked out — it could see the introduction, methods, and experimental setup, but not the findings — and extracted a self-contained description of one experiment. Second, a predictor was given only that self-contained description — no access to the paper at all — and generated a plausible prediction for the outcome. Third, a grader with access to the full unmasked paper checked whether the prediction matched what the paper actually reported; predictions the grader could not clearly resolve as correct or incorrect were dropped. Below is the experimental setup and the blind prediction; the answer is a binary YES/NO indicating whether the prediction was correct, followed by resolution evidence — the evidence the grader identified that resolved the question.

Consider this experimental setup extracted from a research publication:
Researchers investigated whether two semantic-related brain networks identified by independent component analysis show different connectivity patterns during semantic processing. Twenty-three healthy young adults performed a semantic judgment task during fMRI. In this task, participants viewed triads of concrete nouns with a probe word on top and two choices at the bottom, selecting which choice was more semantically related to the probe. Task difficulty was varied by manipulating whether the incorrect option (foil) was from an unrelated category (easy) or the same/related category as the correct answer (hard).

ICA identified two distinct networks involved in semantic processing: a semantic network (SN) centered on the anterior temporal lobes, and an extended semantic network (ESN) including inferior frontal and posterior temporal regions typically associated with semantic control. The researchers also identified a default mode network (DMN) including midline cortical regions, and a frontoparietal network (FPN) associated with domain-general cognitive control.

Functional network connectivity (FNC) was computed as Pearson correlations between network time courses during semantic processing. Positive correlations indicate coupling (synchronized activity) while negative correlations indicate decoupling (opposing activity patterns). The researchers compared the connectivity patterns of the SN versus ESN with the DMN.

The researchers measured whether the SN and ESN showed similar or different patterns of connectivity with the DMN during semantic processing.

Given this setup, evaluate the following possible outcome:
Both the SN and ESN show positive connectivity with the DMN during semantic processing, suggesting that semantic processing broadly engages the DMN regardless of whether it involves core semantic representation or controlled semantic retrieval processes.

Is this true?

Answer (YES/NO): NO